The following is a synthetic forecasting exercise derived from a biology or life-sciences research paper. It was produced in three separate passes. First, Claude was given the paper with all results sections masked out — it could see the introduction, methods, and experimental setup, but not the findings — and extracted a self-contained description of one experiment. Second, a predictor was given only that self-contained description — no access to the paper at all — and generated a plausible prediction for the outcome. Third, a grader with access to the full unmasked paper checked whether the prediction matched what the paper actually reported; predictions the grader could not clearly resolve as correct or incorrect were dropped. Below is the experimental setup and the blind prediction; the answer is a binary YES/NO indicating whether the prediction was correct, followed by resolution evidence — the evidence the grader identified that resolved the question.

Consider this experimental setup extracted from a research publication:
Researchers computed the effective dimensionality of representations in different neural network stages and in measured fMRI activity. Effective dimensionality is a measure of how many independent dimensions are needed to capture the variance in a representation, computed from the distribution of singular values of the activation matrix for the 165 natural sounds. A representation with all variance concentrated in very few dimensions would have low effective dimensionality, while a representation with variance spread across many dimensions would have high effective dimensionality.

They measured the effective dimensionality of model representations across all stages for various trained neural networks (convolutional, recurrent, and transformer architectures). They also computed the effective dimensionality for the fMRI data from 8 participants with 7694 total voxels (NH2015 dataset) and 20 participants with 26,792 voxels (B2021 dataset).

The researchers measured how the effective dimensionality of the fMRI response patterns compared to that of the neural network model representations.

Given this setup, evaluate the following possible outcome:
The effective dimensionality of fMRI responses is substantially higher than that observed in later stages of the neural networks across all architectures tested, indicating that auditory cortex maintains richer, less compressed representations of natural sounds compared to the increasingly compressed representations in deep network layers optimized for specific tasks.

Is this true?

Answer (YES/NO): NO